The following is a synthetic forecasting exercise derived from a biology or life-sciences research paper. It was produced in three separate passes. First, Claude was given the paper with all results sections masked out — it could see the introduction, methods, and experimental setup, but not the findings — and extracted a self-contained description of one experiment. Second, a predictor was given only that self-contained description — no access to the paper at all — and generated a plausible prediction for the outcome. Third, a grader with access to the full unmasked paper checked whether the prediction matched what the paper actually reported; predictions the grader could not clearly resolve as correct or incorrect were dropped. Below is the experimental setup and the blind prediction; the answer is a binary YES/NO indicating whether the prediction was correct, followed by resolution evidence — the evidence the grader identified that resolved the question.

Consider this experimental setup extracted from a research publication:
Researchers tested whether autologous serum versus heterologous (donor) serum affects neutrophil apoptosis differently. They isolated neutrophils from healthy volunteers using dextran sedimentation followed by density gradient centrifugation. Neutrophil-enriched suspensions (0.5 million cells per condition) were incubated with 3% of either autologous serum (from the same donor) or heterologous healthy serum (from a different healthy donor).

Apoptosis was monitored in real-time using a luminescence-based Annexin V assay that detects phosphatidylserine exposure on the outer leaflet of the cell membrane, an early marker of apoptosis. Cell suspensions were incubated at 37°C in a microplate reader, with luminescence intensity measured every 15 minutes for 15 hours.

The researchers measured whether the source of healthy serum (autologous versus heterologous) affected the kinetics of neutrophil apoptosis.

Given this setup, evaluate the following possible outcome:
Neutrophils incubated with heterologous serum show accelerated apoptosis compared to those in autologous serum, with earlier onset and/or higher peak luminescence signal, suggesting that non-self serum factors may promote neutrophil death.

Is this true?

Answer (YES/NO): NO